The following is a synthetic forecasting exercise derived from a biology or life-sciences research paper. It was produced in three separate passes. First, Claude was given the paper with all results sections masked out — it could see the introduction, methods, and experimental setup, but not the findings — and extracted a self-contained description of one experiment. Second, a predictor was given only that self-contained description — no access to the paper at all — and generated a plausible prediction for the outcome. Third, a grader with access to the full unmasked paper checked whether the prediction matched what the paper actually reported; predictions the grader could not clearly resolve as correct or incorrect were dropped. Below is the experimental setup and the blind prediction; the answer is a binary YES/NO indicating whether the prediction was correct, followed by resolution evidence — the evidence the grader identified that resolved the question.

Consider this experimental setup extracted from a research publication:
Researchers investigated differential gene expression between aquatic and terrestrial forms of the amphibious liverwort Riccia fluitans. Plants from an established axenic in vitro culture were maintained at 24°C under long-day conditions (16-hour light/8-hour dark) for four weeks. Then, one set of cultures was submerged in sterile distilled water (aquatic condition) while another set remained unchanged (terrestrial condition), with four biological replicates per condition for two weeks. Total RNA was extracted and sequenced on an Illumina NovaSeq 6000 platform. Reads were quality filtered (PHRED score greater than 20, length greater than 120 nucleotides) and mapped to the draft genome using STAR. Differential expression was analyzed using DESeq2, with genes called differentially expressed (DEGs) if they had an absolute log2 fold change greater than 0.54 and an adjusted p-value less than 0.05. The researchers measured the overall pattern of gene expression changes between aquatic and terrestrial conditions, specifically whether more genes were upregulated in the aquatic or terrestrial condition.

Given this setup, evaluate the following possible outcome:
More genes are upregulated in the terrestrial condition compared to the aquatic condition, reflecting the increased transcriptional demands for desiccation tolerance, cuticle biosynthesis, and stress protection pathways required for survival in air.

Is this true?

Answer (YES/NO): YES